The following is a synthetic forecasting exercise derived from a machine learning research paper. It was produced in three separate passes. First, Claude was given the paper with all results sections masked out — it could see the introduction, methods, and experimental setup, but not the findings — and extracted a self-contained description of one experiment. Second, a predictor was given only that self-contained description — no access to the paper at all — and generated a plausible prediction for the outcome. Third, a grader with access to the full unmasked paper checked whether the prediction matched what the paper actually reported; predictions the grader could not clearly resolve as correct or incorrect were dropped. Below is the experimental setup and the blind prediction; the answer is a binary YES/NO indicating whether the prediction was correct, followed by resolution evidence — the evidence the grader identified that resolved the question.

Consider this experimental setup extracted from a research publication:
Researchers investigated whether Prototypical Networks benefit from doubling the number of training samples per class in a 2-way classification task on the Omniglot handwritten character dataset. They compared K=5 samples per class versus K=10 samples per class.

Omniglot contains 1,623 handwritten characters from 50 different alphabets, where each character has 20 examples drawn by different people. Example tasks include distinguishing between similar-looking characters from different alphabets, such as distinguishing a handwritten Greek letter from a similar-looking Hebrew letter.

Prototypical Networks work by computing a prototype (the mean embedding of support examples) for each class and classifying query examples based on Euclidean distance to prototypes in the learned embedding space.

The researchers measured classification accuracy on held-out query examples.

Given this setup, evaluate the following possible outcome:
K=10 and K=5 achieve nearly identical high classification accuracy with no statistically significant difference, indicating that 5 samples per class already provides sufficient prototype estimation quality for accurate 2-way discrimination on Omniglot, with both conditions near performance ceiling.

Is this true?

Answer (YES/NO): NO